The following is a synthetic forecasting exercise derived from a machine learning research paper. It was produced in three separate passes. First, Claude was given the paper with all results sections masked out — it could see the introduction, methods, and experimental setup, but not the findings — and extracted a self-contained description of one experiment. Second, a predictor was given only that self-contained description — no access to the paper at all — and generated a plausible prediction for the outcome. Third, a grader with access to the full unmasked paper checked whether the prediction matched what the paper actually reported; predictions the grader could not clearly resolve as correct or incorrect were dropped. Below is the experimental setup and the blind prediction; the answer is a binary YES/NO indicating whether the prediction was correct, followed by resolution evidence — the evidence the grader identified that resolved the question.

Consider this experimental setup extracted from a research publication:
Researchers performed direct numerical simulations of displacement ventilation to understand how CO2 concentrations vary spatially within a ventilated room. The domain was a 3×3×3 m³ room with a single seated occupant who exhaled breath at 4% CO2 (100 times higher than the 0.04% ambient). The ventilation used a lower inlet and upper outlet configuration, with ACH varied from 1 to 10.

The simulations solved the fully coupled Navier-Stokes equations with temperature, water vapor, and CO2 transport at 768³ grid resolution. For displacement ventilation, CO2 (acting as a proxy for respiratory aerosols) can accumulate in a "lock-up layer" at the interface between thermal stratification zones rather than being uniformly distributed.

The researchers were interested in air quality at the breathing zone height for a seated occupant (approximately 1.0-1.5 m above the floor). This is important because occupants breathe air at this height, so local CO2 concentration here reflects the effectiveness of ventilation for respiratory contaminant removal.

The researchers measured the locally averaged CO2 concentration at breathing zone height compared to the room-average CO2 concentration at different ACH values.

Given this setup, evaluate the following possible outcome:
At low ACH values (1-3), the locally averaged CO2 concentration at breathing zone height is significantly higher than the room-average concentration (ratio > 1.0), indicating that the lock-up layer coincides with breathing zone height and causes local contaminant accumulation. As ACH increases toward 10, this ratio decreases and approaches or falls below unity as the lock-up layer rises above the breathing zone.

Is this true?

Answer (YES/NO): NO